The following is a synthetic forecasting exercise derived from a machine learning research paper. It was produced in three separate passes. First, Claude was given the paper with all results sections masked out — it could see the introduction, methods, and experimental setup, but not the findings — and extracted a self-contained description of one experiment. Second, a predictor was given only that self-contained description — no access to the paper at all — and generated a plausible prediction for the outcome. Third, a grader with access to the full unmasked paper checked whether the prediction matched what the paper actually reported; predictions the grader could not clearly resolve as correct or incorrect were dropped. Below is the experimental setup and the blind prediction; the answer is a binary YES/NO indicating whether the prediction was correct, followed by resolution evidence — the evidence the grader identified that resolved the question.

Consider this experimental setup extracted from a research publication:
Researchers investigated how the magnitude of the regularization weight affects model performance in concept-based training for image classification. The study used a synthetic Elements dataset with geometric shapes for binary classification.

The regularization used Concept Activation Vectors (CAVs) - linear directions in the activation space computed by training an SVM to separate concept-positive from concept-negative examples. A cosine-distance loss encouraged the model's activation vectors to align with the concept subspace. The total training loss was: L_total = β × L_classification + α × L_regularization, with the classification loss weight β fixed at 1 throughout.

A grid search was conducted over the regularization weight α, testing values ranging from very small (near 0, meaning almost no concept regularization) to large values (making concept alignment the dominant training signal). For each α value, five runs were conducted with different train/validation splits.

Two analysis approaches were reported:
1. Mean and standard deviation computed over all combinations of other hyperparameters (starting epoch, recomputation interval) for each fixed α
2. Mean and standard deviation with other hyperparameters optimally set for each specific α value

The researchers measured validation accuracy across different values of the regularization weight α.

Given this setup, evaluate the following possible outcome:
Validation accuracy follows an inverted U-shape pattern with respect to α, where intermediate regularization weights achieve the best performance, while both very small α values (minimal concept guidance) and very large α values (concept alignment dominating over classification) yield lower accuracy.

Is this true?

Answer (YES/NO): NO